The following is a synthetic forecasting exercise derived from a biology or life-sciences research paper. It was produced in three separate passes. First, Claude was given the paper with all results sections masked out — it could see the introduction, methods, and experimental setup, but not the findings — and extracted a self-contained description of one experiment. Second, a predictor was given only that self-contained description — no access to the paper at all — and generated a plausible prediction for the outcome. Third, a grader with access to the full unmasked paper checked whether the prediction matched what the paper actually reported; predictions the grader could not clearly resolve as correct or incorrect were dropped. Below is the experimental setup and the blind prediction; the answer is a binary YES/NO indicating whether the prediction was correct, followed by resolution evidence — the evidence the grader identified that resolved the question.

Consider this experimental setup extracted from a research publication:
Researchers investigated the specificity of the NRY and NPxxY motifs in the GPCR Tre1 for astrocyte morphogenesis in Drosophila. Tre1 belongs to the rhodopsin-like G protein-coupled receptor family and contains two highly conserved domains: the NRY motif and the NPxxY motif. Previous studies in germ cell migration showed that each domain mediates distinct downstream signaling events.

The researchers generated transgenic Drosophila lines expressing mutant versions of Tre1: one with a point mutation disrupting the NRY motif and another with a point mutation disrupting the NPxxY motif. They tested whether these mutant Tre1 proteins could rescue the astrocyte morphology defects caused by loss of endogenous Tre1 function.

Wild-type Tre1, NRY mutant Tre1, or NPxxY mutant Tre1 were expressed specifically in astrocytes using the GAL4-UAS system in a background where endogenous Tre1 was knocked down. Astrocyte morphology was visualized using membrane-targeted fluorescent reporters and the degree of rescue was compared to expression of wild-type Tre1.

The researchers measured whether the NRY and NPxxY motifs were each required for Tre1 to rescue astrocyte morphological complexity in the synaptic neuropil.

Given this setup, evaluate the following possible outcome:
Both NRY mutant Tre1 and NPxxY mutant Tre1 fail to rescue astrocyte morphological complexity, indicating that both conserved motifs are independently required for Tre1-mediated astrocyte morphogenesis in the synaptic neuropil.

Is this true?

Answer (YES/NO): NO